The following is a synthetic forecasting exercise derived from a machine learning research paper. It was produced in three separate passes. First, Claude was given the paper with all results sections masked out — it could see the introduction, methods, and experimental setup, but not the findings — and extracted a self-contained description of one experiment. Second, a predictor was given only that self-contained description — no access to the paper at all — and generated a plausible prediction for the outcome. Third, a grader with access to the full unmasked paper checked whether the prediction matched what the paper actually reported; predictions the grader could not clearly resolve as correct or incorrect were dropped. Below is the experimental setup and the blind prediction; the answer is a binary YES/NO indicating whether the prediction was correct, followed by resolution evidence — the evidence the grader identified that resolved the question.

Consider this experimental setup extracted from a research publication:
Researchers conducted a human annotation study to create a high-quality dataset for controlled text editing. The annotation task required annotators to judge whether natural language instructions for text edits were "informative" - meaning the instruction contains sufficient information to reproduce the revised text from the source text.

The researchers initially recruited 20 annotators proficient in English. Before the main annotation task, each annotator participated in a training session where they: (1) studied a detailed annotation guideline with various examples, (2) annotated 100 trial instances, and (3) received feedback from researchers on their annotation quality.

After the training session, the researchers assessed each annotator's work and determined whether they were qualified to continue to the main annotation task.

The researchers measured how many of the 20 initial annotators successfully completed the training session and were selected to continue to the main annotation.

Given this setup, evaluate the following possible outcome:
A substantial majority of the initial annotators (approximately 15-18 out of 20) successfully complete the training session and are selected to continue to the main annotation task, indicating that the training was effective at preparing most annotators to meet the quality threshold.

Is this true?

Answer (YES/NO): NO